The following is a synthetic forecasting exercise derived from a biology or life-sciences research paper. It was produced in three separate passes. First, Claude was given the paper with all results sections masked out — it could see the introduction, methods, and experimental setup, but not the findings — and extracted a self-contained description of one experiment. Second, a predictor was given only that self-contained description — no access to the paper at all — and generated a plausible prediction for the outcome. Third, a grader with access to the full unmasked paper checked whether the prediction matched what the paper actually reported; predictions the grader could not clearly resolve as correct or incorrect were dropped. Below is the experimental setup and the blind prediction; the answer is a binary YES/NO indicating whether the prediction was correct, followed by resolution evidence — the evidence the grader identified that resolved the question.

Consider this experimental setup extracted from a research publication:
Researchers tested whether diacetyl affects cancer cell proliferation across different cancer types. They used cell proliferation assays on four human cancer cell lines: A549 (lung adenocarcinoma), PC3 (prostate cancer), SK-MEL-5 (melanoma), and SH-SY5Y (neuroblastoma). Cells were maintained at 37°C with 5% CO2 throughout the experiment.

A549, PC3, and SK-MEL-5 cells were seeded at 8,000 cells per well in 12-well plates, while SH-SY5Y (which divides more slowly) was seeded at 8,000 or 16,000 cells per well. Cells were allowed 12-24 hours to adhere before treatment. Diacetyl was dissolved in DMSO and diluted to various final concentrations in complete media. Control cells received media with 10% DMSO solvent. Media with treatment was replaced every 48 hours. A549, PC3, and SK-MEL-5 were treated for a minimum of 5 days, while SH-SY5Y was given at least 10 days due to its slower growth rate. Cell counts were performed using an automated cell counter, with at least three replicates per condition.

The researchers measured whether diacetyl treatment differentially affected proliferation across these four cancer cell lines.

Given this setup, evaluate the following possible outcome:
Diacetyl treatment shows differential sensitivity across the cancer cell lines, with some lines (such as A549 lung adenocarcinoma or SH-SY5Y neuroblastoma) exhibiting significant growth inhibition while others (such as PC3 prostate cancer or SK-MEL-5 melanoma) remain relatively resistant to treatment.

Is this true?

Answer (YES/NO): YES